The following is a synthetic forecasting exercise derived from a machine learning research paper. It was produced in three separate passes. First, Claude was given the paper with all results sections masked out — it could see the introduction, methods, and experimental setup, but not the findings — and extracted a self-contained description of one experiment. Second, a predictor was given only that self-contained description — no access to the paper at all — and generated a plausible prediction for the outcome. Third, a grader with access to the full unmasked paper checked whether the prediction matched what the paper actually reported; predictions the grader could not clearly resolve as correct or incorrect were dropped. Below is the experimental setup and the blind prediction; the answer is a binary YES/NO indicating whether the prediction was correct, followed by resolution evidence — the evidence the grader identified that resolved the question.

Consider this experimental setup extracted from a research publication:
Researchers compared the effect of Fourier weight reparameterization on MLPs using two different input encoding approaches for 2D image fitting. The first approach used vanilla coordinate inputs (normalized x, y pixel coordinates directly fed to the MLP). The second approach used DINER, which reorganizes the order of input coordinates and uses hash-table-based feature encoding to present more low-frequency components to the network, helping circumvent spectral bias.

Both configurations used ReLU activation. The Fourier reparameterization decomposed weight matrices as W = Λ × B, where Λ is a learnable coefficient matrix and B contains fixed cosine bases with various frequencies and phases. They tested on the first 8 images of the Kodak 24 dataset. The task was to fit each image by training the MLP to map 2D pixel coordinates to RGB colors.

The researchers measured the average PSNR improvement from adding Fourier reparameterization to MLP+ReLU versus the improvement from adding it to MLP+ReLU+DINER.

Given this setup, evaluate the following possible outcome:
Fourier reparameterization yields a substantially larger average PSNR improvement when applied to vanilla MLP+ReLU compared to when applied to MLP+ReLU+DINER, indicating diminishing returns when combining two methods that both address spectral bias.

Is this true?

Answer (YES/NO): YES